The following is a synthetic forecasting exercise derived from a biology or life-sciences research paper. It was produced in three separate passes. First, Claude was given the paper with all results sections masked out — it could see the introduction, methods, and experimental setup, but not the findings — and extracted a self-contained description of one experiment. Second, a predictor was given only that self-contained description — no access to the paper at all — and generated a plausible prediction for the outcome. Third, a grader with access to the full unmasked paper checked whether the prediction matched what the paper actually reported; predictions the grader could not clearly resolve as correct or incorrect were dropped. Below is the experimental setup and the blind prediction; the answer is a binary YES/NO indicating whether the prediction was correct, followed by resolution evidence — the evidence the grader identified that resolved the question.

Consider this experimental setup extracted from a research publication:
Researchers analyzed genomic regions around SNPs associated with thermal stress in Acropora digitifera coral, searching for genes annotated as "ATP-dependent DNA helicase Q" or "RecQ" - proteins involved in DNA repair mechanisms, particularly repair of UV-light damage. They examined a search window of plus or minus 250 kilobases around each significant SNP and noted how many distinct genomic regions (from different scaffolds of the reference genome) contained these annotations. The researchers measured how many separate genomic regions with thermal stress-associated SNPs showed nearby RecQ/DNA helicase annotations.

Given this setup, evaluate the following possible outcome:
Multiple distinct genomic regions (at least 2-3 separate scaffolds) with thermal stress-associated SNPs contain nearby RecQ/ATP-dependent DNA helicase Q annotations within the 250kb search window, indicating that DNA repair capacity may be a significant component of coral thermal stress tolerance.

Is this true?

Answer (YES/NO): YES